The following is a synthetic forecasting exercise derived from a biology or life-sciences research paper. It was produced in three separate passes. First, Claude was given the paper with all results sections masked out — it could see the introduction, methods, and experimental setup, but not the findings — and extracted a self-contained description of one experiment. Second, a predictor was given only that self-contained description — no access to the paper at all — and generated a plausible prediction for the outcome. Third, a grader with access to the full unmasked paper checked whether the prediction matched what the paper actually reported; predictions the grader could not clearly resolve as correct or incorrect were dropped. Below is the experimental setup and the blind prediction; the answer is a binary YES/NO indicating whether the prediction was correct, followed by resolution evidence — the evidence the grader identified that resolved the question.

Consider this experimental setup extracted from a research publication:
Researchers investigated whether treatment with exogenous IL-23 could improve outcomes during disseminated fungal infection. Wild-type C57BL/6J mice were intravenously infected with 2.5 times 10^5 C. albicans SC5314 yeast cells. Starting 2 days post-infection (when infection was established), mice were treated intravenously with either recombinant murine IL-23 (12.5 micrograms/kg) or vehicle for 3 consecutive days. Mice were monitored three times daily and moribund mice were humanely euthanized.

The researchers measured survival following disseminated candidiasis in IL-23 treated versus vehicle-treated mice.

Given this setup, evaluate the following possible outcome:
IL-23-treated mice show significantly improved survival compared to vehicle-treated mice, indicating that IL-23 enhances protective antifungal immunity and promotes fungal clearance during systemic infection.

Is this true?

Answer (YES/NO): YES